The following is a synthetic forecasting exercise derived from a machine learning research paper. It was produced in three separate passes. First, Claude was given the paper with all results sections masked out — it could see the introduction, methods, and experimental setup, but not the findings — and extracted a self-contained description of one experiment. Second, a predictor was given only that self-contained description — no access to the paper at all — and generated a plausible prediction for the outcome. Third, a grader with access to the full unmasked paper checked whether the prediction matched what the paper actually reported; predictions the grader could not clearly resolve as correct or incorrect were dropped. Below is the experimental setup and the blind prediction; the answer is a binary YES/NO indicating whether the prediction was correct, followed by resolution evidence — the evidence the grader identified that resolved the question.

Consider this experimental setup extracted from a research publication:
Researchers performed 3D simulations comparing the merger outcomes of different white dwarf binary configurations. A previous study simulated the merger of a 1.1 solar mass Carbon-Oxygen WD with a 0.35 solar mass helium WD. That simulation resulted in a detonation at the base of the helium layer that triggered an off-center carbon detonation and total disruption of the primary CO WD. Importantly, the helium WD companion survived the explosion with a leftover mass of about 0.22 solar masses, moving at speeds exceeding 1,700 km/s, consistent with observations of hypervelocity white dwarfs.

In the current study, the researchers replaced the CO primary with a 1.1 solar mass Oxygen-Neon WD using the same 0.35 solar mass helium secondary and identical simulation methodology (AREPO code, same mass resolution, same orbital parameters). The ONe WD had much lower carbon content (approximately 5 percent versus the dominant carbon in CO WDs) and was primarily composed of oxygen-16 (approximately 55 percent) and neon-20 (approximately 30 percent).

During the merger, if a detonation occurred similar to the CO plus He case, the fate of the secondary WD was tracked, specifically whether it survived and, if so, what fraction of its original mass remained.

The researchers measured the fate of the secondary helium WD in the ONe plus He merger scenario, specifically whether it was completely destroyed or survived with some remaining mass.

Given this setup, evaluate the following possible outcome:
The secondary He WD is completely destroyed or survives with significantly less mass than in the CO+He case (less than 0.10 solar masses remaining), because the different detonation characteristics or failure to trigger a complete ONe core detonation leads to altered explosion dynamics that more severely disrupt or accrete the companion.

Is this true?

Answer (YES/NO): NO